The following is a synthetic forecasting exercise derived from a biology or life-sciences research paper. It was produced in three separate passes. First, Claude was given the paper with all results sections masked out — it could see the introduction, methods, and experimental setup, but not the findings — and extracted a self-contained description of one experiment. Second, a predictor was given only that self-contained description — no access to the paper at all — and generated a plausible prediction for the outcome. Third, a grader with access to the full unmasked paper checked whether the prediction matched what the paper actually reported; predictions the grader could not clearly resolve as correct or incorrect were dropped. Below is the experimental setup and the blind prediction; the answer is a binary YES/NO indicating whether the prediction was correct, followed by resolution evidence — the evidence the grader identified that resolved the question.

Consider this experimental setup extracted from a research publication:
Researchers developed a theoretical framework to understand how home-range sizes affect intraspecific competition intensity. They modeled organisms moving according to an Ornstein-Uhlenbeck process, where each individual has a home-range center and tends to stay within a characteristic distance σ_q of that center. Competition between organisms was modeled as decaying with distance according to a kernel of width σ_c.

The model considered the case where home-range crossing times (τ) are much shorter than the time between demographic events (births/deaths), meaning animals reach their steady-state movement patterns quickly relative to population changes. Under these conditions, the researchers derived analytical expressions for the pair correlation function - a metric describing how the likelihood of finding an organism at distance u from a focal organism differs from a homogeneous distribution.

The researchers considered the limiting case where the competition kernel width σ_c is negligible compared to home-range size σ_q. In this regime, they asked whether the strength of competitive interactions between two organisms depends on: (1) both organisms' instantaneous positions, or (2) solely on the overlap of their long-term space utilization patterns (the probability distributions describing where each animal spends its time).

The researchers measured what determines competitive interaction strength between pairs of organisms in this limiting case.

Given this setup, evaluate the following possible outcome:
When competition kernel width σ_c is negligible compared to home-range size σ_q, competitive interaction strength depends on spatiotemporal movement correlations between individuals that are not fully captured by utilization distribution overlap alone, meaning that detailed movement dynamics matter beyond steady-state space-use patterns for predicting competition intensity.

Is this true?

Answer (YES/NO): NO